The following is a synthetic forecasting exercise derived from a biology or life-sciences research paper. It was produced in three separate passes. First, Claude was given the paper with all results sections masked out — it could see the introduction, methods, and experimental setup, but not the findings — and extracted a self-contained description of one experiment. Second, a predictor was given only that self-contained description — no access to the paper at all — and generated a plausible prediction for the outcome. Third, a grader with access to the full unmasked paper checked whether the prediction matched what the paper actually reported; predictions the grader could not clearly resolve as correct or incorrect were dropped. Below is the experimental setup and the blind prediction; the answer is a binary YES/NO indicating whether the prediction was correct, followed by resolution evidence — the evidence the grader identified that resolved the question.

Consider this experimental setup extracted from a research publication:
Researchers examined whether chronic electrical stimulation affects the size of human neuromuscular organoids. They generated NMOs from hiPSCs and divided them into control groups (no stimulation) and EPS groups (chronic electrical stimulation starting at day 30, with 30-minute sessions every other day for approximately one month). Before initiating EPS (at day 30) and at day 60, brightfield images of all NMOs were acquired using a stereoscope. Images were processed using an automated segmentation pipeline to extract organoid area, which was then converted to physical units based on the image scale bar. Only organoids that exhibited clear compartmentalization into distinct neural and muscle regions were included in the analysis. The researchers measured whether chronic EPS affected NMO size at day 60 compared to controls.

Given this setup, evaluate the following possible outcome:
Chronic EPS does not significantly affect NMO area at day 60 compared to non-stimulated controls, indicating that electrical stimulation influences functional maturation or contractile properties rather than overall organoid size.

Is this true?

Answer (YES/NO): NO